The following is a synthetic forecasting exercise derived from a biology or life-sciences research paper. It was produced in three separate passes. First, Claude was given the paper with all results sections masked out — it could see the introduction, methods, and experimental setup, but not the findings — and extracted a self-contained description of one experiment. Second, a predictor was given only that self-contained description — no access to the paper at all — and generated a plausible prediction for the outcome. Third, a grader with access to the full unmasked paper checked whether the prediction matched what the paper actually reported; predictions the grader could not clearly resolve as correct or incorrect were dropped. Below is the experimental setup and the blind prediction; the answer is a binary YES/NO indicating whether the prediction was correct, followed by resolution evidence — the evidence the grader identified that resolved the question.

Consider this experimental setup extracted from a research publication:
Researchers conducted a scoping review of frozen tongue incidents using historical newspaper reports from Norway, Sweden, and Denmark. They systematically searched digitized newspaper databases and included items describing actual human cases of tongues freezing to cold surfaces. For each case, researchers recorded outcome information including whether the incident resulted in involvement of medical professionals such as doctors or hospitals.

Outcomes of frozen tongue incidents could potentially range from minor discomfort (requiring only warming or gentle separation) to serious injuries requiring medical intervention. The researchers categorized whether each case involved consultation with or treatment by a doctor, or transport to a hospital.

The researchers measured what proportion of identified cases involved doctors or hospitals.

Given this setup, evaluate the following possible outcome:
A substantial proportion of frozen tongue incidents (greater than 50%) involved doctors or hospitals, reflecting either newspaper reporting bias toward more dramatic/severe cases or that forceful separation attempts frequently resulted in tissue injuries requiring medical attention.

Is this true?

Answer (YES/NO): NO